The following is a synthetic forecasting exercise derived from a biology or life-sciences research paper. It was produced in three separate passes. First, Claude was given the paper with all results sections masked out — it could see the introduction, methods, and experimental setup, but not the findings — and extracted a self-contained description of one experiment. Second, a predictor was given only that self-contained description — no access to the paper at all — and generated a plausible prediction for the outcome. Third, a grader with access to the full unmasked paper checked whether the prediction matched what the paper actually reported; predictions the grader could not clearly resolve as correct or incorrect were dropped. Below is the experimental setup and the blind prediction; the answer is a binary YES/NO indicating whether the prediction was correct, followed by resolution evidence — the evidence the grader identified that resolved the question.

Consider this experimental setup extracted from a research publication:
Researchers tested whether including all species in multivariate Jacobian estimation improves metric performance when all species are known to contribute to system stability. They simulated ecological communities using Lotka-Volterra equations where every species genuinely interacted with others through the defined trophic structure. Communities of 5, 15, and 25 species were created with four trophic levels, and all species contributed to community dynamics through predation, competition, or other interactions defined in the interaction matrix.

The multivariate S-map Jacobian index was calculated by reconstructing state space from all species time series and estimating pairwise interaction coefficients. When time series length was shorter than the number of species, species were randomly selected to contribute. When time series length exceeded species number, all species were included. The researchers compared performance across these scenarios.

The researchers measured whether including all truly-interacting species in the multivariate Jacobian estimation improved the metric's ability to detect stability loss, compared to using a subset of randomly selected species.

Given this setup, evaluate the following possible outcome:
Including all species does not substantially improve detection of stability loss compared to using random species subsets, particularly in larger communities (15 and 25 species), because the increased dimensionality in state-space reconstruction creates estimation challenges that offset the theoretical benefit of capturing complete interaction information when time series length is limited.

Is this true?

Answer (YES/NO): YES